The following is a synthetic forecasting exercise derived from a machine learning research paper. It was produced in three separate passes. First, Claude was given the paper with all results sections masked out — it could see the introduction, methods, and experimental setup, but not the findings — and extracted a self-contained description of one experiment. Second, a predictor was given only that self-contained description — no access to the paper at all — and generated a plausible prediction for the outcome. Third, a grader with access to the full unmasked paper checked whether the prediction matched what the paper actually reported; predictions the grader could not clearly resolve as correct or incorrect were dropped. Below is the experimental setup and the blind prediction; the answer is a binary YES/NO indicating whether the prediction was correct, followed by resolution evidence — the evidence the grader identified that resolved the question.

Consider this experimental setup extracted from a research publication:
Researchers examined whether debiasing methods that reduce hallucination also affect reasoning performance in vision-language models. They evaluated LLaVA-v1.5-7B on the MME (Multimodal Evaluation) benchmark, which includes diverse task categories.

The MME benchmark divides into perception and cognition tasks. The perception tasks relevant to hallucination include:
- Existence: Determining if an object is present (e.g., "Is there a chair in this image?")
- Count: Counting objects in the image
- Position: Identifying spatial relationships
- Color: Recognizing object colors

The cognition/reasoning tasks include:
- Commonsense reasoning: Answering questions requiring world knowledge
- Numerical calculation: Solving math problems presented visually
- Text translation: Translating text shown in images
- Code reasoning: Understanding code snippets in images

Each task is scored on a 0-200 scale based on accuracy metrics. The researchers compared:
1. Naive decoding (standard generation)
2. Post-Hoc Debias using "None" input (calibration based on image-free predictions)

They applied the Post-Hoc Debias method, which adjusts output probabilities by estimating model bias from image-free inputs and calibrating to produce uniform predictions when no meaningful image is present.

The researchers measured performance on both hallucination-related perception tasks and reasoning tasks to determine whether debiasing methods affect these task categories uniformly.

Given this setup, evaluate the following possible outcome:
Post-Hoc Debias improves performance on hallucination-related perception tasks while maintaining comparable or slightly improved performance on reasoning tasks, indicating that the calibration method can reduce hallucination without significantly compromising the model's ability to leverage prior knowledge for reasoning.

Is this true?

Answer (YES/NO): NO